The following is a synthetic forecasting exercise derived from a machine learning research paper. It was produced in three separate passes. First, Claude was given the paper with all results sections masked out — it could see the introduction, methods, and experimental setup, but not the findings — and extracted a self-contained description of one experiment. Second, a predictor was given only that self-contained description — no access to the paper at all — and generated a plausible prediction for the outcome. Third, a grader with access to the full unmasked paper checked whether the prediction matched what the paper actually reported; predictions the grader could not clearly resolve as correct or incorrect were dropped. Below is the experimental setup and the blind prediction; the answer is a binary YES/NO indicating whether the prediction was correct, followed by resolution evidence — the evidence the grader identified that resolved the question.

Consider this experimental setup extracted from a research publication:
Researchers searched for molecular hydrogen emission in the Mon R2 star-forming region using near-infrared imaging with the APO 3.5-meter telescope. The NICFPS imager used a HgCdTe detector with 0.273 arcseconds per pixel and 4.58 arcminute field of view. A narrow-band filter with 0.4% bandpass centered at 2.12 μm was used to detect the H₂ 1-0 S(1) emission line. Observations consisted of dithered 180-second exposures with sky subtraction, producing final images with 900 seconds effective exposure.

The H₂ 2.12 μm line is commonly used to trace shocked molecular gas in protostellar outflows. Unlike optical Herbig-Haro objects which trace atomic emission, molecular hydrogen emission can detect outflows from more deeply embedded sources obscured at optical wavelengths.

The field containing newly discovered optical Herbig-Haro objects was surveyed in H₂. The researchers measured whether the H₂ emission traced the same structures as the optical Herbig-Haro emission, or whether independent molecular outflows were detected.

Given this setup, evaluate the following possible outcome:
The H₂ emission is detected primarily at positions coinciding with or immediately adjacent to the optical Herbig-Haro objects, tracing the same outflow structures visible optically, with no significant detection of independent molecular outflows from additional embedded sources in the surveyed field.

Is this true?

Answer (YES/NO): NO